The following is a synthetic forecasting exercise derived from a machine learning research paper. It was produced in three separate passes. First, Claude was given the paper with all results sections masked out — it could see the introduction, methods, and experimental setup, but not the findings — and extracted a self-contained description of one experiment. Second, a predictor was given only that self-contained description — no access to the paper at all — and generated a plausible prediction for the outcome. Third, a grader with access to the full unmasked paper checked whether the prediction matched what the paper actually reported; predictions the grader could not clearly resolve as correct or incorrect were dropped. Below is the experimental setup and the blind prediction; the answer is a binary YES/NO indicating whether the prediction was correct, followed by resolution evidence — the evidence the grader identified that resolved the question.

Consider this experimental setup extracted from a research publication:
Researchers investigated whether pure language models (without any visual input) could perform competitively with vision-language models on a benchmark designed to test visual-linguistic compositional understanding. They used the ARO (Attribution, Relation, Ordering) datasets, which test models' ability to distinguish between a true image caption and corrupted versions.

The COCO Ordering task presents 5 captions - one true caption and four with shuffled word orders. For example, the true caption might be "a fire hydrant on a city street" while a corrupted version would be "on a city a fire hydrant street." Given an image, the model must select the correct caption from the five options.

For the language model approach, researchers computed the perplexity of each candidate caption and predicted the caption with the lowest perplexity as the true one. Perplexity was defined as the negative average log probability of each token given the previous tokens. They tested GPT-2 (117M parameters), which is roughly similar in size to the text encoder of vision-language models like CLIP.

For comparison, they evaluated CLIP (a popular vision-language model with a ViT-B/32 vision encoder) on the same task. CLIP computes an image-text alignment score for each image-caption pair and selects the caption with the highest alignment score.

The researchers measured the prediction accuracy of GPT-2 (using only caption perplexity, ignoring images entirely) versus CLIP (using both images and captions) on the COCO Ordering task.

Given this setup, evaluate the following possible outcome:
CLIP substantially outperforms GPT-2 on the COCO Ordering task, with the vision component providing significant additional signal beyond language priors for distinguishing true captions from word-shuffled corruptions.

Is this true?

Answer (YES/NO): NO